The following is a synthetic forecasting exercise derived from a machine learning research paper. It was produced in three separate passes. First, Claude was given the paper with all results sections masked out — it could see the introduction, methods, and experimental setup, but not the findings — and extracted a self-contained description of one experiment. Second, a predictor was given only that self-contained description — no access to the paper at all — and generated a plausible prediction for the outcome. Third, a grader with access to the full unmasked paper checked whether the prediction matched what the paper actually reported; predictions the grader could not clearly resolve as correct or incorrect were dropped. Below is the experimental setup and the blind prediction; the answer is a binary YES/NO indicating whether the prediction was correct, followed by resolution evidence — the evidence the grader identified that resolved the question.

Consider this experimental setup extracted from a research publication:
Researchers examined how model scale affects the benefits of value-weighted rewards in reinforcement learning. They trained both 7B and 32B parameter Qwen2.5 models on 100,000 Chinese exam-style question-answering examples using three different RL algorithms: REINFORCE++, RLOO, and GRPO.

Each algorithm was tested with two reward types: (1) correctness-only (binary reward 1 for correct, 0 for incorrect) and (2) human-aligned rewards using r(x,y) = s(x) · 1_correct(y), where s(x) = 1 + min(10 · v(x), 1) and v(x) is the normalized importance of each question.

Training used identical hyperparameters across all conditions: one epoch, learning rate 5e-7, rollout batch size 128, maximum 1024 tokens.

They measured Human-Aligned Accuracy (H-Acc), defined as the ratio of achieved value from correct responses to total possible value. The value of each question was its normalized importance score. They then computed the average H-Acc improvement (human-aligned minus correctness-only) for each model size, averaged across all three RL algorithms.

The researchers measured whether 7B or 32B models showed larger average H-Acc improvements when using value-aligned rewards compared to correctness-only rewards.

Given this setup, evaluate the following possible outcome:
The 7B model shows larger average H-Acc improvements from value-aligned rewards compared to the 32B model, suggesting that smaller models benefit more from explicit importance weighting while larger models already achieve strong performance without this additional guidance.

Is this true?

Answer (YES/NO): NO